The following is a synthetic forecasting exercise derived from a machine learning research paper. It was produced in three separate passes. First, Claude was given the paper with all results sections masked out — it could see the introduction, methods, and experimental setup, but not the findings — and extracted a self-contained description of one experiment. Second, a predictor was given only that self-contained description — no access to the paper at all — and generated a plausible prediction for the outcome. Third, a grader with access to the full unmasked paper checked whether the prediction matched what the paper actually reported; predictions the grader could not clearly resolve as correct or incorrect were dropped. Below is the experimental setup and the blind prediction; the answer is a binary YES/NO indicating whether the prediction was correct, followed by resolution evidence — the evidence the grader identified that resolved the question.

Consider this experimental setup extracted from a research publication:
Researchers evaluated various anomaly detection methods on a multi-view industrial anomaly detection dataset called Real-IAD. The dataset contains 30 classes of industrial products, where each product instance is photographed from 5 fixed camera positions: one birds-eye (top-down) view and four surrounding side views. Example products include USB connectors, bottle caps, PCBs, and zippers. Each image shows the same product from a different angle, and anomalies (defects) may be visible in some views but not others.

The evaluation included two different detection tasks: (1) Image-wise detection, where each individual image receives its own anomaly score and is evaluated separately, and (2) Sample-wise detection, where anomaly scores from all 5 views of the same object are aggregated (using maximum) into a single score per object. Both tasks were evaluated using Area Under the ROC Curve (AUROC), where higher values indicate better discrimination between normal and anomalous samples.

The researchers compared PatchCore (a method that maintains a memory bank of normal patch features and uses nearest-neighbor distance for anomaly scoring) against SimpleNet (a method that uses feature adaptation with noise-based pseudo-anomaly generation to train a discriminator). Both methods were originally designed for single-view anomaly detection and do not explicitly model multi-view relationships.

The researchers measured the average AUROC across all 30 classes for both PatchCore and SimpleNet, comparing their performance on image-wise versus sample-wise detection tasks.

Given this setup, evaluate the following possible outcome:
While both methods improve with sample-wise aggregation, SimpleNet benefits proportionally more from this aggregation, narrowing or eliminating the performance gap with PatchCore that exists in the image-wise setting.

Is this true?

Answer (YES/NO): YES